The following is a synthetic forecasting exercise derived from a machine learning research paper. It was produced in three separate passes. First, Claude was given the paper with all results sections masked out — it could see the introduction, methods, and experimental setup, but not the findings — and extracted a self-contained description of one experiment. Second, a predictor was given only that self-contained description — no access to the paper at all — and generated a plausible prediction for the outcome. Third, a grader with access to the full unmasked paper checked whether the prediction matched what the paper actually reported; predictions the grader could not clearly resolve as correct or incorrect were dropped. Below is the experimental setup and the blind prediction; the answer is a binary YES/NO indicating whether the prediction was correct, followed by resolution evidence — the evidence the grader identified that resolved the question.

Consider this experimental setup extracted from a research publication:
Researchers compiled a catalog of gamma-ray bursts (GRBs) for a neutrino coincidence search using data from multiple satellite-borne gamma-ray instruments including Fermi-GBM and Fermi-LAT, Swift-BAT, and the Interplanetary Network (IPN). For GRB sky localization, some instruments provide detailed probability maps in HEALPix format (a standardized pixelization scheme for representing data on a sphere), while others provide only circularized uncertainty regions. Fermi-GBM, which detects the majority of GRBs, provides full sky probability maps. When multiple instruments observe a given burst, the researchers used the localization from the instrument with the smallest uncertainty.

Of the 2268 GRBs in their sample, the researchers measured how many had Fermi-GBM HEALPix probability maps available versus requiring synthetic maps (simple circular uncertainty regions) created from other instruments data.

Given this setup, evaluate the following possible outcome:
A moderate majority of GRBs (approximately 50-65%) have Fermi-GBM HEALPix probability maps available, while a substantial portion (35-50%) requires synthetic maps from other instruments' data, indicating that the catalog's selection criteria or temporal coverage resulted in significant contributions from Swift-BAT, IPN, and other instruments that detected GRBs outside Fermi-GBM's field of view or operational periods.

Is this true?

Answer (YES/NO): YES